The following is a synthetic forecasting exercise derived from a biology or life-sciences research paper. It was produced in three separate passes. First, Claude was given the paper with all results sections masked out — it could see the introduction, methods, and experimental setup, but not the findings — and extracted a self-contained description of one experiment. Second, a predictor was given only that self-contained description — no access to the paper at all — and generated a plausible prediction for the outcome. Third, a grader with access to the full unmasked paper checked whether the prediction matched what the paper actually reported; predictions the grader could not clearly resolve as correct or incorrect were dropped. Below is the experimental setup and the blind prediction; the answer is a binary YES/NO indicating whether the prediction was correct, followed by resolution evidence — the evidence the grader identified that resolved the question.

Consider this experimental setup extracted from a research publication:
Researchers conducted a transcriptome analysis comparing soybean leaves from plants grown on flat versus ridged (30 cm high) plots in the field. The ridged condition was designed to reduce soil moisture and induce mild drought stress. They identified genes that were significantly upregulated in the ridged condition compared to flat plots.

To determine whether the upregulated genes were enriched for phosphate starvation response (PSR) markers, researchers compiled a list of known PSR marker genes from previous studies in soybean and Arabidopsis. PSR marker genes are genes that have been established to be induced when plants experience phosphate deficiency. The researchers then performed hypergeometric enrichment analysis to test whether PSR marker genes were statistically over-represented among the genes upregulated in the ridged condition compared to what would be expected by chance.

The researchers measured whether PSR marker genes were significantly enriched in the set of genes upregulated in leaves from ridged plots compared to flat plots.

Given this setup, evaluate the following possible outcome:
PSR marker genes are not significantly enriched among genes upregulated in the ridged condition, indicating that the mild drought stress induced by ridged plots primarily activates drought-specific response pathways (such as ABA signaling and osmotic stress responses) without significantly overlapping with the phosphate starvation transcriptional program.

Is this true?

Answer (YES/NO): NO